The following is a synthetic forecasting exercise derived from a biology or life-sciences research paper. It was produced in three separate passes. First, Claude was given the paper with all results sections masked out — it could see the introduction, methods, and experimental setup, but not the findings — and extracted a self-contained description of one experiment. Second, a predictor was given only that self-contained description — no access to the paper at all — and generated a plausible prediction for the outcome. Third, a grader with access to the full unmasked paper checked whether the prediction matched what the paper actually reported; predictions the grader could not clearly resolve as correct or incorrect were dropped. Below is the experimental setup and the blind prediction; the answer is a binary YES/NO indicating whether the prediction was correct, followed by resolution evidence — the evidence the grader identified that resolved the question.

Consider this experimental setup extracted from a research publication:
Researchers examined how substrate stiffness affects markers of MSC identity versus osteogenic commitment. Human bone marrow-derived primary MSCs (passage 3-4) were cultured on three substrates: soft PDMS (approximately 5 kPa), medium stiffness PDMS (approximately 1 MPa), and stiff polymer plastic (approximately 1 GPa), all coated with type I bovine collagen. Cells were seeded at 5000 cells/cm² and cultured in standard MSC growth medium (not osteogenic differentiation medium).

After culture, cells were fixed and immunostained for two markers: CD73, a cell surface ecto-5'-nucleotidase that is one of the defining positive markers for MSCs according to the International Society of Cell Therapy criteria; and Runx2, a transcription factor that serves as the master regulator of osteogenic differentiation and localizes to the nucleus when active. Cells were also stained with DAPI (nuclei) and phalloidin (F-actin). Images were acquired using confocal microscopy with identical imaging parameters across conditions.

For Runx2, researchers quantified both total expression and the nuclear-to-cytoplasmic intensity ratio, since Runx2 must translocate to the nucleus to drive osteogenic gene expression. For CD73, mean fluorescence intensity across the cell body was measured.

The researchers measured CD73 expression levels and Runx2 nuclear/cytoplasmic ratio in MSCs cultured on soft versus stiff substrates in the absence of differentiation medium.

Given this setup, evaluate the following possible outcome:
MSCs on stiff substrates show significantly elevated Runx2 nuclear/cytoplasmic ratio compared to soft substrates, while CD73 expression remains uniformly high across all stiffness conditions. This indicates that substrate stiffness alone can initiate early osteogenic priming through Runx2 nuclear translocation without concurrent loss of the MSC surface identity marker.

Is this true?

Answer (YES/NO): NO